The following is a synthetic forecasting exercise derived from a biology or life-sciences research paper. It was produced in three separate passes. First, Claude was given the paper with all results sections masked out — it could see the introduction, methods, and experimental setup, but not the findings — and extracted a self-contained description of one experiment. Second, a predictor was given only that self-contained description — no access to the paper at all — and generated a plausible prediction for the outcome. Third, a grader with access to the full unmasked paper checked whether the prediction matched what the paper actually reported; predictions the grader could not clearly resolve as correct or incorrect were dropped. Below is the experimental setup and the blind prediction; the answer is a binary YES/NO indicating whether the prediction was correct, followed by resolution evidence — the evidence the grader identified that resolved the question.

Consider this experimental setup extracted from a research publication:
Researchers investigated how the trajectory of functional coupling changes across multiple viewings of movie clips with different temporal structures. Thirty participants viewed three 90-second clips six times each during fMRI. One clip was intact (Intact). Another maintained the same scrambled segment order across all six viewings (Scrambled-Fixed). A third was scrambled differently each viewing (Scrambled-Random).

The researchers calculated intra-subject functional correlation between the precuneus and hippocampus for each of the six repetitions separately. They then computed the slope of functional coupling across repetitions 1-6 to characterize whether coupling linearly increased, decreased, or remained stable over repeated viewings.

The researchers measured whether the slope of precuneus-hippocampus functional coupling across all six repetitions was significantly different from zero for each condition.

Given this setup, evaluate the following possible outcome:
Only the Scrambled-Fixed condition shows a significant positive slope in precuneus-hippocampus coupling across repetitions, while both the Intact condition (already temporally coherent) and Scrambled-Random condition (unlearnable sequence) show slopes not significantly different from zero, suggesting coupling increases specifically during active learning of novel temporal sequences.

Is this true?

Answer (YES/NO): NO